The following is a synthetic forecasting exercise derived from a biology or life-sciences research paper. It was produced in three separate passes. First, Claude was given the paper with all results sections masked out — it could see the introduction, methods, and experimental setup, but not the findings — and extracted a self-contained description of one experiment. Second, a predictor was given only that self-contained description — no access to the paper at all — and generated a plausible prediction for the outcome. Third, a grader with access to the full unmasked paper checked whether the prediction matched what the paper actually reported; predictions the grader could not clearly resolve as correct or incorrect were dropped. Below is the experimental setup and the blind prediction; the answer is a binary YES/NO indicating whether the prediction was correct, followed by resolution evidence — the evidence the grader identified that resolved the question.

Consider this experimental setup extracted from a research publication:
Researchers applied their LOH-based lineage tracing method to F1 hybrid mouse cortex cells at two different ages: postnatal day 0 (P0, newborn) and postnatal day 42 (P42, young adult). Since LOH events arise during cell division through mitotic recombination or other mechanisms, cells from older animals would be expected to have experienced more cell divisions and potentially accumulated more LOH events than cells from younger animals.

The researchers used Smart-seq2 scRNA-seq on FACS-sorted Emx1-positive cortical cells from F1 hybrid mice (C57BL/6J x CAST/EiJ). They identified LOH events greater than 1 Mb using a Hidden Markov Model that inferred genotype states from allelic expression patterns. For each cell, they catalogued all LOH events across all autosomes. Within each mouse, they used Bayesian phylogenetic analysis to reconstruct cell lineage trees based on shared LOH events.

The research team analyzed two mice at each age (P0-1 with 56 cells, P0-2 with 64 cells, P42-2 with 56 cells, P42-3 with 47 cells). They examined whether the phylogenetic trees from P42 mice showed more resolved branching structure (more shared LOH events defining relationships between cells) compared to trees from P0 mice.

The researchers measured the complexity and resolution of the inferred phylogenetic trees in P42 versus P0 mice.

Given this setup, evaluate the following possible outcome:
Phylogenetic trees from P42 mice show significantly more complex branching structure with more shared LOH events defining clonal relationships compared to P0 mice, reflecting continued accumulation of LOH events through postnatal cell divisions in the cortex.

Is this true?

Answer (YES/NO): NO